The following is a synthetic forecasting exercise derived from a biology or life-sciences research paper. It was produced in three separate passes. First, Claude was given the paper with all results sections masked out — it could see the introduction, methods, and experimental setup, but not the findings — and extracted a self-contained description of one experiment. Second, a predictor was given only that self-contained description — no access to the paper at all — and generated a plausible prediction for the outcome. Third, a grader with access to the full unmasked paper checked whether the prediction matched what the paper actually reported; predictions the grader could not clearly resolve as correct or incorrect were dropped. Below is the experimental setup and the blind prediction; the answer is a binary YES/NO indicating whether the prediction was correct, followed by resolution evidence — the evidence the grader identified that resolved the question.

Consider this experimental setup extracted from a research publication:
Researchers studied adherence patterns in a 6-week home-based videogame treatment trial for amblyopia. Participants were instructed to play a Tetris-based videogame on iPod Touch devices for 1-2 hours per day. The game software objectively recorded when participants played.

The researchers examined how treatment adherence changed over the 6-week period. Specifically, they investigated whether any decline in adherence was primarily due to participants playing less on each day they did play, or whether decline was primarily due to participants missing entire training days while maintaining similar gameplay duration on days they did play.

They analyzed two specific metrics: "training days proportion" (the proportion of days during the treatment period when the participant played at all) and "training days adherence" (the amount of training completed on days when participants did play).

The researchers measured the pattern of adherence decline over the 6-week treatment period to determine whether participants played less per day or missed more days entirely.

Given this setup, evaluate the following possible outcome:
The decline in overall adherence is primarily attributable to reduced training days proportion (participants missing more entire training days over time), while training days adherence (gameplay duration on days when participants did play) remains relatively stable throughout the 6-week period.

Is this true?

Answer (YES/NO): NO